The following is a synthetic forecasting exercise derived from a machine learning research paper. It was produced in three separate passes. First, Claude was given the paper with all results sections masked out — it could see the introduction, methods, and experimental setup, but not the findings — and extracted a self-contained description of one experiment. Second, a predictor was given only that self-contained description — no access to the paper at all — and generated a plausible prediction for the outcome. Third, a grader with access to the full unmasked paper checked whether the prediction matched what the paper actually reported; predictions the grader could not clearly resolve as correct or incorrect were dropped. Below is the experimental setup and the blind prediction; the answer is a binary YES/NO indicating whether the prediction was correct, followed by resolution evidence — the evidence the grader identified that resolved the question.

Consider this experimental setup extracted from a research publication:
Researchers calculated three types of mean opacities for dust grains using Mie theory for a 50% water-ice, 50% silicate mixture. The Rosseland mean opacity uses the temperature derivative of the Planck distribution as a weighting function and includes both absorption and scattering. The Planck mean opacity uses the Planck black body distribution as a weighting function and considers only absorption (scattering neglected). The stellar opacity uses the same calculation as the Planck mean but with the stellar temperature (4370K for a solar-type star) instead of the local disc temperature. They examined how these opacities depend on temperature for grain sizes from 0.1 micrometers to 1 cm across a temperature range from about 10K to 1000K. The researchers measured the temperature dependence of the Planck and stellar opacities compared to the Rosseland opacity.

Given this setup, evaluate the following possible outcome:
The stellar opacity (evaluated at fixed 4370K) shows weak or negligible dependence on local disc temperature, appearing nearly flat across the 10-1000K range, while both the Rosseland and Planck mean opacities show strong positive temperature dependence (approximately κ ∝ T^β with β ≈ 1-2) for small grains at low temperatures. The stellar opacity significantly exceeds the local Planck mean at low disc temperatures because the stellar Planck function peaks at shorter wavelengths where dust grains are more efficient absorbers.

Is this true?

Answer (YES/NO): NO